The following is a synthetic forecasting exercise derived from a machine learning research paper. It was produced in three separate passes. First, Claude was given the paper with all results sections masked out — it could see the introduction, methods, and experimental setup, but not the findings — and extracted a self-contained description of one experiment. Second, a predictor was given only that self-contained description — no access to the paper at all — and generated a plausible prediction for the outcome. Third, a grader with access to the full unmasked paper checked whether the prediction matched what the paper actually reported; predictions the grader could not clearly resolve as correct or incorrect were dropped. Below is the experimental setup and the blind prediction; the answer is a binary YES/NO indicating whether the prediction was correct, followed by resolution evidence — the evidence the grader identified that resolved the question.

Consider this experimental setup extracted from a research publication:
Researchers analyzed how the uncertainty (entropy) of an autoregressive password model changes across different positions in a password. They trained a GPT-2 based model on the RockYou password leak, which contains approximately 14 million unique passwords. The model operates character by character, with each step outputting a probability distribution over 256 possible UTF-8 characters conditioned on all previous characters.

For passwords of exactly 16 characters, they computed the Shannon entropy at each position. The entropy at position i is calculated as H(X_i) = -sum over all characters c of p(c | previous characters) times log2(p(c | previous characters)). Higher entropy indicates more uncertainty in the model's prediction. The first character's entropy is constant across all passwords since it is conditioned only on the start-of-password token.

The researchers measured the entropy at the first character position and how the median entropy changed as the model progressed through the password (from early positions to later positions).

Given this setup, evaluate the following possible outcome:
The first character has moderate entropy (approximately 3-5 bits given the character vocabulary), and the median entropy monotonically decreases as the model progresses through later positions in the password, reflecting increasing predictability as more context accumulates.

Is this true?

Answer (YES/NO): NO